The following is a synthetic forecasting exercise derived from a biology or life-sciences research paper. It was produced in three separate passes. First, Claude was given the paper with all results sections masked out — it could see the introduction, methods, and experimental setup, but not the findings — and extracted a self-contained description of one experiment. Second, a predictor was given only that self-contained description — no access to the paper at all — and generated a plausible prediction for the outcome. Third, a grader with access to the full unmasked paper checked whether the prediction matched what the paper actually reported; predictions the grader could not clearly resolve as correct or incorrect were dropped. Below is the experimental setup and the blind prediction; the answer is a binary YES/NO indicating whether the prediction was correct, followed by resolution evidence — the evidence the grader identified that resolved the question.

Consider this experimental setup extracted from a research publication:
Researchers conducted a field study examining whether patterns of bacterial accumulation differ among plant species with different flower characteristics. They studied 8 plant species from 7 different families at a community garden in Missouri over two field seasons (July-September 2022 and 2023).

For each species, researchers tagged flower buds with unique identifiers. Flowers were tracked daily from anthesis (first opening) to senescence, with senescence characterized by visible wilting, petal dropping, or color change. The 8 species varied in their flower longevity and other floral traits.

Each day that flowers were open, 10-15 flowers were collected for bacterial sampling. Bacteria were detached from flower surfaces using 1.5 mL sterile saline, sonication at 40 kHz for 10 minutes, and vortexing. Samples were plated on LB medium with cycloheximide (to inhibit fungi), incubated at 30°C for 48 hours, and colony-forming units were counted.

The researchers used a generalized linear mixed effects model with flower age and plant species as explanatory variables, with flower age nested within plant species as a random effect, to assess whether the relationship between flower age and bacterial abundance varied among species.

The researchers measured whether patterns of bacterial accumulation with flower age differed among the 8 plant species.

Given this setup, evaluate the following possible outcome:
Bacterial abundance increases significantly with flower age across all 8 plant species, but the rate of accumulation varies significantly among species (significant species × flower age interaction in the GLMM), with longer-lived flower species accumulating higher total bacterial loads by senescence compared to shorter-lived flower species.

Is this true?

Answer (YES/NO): NO